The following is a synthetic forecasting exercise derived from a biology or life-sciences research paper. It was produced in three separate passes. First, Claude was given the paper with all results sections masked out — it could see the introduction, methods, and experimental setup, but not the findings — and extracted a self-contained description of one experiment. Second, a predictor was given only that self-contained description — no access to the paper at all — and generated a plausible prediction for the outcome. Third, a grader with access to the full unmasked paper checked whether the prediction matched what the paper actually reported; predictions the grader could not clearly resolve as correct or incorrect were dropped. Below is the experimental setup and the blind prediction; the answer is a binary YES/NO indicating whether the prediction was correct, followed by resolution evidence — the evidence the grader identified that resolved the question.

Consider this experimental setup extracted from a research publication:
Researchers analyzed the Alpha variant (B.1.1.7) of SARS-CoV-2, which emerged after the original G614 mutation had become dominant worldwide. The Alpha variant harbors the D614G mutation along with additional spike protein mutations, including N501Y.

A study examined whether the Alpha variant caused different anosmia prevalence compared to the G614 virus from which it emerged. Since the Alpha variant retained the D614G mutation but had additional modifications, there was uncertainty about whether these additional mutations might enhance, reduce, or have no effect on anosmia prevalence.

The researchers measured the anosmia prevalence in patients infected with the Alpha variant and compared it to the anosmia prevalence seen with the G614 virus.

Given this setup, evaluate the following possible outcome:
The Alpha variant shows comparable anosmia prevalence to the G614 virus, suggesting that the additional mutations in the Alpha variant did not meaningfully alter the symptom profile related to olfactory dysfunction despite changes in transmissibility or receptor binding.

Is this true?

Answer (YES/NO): YES